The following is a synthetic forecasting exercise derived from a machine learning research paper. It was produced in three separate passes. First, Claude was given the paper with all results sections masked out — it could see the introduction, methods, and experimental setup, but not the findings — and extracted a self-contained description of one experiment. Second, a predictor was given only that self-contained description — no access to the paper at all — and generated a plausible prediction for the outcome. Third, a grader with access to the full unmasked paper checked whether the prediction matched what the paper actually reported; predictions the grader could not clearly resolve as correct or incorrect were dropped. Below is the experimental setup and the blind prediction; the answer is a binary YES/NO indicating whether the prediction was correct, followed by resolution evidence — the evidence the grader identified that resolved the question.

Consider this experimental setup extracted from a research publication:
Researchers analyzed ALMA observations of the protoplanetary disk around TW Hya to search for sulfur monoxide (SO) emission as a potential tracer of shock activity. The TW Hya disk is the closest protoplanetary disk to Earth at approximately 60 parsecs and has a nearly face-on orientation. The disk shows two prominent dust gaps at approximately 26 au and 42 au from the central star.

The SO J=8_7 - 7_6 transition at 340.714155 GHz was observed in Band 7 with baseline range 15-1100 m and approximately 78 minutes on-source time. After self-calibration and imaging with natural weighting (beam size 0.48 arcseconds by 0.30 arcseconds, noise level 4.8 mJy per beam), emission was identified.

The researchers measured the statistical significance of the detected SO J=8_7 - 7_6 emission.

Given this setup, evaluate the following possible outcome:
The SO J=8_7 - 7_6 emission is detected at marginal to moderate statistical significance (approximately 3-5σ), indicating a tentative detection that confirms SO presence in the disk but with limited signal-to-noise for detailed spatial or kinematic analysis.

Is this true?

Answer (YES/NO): NO